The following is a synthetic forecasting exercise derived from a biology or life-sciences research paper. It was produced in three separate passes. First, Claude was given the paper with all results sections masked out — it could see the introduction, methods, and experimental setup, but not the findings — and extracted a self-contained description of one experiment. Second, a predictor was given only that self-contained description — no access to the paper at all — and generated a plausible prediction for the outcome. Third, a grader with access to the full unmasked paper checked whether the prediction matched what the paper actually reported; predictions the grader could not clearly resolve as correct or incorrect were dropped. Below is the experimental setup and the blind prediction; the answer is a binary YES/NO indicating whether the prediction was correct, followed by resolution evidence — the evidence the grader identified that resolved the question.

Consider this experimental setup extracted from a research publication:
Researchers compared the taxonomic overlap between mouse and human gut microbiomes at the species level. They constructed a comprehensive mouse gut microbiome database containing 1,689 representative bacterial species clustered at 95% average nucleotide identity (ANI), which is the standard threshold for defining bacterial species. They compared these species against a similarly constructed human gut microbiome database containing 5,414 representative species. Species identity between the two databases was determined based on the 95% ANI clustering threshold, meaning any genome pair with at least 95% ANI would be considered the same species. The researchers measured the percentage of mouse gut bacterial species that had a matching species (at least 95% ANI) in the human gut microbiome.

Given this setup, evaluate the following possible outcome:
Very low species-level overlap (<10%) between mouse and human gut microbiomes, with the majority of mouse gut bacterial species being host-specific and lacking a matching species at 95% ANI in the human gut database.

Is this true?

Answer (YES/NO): NO